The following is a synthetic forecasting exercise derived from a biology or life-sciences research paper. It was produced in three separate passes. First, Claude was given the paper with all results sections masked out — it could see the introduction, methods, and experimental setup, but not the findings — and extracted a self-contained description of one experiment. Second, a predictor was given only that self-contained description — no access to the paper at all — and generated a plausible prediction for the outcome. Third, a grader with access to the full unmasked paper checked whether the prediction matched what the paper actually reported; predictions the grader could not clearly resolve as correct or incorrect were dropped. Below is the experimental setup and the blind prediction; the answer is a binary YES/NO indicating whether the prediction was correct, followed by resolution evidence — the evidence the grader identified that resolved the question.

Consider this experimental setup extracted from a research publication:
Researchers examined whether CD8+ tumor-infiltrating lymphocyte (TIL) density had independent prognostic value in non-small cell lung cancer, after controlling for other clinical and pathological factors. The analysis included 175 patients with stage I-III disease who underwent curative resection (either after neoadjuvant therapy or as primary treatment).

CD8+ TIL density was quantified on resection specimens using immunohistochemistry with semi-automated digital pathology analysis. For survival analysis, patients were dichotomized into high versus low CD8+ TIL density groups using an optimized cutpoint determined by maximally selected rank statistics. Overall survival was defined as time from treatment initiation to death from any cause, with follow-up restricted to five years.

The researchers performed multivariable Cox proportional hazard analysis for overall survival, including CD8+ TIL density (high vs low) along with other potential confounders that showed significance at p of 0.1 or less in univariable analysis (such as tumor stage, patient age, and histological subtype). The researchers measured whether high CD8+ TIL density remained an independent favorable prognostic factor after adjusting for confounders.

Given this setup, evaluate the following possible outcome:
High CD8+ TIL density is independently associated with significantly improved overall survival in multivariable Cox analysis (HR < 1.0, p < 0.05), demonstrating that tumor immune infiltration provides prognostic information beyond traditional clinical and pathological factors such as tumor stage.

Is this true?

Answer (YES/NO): NO